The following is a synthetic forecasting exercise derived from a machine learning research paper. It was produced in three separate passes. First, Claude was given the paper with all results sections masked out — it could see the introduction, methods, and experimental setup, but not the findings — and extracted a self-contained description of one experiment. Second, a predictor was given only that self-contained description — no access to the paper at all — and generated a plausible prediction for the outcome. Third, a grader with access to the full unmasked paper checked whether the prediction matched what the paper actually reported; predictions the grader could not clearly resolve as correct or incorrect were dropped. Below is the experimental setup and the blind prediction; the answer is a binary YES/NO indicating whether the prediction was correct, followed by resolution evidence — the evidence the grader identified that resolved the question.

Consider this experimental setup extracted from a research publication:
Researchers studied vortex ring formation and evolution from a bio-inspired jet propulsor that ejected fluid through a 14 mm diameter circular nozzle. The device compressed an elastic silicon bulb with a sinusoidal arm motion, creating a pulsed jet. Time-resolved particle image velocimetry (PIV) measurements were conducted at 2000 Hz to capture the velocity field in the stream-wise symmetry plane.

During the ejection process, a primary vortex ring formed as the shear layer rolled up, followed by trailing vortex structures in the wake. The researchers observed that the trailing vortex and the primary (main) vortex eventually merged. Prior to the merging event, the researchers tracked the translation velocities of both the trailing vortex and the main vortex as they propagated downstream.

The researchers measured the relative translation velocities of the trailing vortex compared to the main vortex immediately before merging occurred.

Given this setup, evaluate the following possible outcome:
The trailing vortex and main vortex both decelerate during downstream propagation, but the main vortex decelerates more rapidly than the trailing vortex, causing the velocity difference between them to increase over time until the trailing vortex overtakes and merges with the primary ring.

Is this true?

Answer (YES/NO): NO